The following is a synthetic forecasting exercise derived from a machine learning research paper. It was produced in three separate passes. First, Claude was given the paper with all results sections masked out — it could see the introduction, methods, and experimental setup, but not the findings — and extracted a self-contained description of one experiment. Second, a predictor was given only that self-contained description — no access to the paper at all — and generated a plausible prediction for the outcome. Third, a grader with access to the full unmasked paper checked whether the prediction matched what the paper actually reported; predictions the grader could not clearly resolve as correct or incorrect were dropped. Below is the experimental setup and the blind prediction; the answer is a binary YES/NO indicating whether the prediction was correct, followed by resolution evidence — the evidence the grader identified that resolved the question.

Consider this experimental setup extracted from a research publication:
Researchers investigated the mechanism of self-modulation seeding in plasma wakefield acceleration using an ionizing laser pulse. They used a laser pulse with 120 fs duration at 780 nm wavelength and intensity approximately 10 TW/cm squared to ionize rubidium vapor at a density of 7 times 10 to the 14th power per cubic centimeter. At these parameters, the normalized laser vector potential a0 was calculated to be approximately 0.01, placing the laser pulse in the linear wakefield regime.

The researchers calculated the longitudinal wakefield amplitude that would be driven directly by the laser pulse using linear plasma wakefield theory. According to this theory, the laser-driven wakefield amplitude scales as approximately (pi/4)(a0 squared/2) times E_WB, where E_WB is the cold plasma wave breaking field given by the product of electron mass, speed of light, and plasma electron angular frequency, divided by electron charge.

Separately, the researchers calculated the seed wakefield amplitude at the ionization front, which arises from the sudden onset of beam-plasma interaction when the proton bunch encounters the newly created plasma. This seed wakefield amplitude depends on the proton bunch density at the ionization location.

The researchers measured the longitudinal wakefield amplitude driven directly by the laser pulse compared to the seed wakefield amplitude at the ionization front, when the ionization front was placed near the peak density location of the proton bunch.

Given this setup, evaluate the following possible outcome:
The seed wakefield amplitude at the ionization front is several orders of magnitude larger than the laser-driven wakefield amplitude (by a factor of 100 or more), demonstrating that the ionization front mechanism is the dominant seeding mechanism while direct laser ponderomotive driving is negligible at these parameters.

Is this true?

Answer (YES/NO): NO